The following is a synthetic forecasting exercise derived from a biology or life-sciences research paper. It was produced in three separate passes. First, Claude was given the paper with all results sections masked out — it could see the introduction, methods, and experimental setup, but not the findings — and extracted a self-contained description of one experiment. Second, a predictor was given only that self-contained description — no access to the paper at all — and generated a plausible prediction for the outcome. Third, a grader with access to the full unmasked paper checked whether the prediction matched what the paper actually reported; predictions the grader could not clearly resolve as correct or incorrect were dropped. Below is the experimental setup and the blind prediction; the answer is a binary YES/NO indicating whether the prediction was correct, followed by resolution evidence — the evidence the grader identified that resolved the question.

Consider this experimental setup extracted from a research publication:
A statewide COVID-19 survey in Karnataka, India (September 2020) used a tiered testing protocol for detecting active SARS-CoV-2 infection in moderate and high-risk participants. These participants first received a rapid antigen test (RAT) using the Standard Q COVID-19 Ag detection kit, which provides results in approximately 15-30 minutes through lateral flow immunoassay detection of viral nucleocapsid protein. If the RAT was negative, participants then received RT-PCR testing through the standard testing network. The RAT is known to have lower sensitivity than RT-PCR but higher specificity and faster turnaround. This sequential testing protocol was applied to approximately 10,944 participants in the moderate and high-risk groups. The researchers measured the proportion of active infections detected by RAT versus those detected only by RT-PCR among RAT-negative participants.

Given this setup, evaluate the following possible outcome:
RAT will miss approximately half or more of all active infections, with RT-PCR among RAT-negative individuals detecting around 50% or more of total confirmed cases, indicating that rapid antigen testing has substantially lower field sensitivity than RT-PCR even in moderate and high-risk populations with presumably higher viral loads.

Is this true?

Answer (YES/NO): NO